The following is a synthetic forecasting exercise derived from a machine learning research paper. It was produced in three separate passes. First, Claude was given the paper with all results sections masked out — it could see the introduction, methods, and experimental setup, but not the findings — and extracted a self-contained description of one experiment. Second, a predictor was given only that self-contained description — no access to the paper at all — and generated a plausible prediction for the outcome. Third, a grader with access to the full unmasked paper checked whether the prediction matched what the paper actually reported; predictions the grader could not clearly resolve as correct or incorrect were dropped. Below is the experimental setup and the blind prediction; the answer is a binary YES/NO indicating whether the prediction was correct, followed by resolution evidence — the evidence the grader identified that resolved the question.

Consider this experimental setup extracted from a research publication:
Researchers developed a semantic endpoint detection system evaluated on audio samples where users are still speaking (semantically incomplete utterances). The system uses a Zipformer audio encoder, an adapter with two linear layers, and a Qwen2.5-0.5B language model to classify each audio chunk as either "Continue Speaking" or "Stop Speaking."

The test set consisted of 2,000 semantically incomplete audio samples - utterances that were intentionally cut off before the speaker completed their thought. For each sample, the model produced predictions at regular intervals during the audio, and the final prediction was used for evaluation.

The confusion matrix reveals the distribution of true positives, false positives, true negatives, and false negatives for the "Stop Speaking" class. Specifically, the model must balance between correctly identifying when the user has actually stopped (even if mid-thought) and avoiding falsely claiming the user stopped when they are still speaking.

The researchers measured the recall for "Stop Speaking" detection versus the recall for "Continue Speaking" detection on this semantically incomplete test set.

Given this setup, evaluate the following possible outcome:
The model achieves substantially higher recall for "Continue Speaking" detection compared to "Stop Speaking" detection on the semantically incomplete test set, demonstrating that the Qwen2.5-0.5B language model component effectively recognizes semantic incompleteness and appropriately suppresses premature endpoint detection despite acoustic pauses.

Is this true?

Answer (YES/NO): YES